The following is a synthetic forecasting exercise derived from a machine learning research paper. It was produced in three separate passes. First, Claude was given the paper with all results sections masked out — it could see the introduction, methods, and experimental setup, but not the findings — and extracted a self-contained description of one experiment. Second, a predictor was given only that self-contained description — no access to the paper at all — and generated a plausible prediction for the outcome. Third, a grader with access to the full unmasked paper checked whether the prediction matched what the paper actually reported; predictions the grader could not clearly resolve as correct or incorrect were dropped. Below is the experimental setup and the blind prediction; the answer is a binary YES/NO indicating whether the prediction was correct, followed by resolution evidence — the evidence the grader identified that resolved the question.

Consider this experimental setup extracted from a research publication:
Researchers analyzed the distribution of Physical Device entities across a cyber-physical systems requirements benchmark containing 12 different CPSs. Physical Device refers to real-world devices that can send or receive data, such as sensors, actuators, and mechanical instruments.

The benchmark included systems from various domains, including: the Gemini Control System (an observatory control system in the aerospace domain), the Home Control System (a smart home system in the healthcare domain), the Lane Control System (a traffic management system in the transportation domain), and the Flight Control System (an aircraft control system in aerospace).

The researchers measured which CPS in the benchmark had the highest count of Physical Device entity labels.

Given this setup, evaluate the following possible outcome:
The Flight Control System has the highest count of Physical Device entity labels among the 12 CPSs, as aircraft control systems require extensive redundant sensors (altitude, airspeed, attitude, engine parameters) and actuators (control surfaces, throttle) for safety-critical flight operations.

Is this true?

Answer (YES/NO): NO